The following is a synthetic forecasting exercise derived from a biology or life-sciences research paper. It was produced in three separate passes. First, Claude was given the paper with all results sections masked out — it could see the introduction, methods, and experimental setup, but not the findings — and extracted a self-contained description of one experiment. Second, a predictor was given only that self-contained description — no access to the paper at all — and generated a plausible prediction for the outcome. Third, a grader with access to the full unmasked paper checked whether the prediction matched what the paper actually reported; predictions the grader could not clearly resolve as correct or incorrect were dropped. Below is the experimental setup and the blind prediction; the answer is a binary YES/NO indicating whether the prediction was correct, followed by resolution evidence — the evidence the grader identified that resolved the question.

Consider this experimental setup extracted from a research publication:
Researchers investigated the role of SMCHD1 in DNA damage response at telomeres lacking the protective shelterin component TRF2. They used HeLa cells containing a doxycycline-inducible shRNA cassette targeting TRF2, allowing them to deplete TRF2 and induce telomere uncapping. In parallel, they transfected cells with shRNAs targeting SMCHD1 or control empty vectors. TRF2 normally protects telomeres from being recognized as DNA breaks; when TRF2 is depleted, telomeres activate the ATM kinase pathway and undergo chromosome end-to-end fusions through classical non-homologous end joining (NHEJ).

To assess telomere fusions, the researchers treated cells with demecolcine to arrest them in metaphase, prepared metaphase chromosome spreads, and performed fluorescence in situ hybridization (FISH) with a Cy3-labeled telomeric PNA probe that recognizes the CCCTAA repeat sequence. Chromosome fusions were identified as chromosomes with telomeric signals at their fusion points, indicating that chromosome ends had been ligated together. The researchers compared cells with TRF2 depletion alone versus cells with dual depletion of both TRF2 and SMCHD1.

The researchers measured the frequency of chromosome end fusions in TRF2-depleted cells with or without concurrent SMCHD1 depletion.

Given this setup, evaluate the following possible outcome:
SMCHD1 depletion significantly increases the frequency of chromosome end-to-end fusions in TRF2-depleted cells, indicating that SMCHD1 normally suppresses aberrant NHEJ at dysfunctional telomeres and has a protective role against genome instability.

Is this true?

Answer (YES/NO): NO